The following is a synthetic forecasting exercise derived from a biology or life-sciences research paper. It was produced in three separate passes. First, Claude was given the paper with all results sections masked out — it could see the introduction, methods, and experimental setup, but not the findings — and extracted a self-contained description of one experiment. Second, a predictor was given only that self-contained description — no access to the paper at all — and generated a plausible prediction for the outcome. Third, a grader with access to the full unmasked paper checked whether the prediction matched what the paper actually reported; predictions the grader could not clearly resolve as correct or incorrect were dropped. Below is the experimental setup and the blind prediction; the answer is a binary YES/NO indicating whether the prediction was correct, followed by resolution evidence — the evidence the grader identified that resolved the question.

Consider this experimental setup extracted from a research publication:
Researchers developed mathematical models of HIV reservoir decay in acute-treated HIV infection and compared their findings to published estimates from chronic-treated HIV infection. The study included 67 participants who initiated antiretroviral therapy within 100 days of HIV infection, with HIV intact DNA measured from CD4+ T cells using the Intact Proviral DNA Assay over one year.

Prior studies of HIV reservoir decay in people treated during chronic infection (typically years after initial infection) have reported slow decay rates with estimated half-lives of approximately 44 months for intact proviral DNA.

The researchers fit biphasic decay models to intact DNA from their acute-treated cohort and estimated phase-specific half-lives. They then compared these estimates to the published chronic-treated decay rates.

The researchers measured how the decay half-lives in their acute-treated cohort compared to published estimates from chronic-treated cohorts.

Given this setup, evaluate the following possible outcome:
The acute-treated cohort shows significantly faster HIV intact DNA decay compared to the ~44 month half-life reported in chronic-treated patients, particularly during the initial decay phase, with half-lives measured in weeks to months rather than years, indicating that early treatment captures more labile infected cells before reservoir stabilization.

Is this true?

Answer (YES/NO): NO